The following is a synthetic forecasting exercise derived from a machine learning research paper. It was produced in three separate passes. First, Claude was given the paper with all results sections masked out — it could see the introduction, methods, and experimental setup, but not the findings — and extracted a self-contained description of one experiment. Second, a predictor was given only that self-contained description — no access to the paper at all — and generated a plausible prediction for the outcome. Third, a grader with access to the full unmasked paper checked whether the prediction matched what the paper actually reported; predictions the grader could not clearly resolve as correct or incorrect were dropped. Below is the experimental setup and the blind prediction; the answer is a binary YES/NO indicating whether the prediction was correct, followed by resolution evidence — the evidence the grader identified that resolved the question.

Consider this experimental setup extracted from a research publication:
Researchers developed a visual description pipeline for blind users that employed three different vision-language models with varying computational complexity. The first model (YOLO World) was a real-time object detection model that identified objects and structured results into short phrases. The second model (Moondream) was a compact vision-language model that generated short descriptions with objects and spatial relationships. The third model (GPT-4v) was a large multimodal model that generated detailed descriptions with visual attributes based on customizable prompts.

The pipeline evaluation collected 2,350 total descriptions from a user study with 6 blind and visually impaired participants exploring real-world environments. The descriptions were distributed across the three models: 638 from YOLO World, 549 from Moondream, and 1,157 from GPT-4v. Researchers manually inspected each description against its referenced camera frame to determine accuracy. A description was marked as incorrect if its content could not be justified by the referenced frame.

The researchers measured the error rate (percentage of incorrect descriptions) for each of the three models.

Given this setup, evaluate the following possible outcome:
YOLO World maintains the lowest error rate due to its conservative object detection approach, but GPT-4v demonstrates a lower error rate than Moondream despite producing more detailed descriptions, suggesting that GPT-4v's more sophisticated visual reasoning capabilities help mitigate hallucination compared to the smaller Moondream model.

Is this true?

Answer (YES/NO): NO